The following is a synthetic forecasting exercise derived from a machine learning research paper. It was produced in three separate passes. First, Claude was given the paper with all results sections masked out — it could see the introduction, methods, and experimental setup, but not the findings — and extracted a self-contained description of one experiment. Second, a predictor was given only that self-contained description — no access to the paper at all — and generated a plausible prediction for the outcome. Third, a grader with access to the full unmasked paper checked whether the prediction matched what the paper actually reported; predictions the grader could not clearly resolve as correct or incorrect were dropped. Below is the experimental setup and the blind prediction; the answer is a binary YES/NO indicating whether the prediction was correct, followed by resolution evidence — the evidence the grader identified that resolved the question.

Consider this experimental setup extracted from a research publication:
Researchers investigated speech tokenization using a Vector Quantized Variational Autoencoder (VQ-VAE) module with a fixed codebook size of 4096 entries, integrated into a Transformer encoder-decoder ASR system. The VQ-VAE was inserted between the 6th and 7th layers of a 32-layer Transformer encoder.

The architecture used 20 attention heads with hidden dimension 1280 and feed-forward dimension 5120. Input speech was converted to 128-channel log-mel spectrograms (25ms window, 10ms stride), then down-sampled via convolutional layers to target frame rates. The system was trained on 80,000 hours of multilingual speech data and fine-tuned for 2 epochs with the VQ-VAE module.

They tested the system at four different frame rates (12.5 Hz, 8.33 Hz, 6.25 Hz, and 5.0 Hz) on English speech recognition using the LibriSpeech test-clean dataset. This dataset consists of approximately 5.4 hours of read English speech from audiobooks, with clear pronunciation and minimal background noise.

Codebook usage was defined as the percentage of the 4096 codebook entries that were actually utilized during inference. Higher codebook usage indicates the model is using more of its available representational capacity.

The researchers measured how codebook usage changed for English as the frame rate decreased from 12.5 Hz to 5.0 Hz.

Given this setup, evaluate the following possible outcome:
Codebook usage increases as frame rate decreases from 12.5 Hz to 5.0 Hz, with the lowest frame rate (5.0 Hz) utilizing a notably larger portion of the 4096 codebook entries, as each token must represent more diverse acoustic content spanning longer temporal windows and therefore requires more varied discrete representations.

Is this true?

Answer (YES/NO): NO